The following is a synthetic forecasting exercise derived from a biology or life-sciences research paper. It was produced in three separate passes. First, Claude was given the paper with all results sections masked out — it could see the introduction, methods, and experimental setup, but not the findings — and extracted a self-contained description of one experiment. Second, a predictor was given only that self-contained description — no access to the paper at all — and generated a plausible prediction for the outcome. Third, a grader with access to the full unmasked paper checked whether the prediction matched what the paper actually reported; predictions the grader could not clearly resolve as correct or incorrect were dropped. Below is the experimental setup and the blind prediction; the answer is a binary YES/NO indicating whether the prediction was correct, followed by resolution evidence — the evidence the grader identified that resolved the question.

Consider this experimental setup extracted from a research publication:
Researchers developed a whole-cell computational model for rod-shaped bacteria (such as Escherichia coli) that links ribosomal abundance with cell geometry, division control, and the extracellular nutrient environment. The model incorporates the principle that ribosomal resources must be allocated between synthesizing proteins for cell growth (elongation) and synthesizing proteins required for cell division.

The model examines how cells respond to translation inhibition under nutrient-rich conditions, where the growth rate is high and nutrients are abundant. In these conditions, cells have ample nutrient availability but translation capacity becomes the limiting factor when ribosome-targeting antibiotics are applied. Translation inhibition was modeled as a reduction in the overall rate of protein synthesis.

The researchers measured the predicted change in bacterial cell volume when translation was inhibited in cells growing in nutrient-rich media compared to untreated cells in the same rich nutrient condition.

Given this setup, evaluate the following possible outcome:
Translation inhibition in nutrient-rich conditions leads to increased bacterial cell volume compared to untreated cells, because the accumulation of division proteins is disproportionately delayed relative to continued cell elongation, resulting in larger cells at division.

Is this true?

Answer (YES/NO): NO